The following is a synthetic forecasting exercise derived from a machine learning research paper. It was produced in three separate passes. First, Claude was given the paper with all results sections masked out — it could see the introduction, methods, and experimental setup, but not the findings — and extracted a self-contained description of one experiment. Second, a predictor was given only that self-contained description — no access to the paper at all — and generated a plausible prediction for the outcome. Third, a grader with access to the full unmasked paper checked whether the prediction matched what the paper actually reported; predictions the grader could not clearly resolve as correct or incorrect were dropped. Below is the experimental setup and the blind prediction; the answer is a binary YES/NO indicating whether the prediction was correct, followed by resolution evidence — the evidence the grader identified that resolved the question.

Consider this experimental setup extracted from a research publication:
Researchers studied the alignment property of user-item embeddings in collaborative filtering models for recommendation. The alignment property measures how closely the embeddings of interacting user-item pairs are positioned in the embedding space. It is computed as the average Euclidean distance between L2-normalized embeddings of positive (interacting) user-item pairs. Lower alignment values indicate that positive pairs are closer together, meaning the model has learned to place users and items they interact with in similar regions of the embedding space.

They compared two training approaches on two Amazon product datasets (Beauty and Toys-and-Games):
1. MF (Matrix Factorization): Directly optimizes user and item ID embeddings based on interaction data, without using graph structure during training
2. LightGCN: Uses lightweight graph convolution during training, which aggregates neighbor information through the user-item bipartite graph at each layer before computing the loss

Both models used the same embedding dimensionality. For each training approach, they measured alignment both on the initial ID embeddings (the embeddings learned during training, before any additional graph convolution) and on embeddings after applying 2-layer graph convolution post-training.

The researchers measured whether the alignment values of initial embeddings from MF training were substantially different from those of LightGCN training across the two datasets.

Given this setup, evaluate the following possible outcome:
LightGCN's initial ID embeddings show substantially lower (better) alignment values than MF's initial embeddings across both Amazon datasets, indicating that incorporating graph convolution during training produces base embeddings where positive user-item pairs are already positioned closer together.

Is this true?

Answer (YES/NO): NO